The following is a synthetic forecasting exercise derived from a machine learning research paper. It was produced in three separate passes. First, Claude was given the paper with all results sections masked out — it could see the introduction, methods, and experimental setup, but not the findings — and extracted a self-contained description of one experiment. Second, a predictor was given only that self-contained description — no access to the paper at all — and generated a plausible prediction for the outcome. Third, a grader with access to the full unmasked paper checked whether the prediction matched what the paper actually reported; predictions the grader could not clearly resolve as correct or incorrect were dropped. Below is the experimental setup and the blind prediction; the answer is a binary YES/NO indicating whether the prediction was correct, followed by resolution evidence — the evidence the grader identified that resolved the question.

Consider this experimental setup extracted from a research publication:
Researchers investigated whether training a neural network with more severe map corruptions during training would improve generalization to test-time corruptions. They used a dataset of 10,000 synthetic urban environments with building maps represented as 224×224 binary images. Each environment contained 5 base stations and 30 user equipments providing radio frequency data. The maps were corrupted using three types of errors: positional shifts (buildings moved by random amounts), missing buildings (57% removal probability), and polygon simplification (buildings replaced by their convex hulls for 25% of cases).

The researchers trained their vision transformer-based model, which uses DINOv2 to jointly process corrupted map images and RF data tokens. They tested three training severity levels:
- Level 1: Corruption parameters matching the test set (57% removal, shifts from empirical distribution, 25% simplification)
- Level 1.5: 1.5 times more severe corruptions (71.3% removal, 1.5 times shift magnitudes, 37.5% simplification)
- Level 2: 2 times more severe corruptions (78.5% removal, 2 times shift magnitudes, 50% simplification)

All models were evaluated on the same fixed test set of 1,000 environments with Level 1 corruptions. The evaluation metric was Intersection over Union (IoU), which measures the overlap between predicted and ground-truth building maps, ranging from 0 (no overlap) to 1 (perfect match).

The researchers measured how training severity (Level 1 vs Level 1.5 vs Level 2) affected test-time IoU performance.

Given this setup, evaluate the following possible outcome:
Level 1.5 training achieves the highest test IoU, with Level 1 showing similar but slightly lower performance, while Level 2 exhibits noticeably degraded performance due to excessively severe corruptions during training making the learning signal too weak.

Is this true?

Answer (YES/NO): NO